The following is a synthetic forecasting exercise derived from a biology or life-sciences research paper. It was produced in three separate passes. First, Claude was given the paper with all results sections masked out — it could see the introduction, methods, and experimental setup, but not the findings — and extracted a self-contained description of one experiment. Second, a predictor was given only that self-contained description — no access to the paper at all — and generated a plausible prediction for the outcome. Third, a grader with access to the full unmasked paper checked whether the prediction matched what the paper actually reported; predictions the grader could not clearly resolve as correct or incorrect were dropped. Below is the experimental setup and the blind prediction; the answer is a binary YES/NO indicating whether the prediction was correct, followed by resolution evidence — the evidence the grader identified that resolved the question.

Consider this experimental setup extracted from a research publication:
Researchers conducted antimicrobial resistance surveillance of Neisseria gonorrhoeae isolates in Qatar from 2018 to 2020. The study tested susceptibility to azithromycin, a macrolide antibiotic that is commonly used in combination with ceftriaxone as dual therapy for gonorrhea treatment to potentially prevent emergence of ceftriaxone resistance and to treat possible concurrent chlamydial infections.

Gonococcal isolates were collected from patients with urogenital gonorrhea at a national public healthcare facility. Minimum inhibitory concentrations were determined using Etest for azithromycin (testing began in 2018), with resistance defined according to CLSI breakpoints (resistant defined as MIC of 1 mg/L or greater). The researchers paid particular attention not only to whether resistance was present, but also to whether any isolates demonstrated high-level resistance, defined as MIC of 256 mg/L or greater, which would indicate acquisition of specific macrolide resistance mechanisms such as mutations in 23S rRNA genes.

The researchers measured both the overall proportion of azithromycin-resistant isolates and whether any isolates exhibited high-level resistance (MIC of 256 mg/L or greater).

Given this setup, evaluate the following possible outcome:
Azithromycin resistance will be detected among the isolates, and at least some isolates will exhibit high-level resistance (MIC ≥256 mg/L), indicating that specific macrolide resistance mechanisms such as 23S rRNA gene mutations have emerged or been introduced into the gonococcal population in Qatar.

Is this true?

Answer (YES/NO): YES